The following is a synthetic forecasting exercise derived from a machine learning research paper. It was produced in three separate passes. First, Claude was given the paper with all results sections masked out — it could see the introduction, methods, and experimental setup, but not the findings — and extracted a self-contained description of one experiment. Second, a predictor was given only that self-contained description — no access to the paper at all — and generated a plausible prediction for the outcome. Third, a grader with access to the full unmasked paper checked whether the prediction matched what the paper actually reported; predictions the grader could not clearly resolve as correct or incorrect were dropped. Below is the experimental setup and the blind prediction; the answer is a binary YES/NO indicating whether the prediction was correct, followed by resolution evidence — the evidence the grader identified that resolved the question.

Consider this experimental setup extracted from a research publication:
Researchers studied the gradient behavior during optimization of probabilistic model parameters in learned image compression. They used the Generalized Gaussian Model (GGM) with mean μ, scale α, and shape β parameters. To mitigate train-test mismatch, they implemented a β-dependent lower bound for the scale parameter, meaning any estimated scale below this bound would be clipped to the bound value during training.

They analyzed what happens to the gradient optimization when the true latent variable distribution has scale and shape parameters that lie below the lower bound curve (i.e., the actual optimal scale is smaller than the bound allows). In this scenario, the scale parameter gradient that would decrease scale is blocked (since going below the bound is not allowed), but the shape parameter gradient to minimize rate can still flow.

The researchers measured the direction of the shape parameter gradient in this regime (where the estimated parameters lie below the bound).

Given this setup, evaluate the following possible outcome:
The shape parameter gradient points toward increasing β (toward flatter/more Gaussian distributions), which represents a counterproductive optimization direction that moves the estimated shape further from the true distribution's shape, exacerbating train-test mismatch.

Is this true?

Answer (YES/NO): YES